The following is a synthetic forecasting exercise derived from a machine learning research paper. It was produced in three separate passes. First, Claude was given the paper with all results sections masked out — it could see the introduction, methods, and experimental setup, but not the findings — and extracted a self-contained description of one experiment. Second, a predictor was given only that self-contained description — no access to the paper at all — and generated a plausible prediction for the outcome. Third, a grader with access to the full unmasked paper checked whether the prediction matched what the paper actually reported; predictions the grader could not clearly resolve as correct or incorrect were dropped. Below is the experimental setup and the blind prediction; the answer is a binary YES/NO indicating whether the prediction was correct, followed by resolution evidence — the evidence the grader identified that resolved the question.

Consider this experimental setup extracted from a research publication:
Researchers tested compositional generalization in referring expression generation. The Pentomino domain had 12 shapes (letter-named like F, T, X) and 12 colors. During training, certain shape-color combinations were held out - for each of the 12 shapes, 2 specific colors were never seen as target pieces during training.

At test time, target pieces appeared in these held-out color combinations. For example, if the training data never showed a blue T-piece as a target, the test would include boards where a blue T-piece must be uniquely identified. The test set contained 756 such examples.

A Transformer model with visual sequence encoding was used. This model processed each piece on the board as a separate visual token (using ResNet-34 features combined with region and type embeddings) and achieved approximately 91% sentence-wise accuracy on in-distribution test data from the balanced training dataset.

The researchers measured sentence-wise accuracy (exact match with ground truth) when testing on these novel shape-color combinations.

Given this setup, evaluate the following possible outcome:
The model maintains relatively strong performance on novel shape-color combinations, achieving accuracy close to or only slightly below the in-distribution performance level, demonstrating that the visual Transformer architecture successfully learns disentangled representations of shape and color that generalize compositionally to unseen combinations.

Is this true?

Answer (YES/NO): YES